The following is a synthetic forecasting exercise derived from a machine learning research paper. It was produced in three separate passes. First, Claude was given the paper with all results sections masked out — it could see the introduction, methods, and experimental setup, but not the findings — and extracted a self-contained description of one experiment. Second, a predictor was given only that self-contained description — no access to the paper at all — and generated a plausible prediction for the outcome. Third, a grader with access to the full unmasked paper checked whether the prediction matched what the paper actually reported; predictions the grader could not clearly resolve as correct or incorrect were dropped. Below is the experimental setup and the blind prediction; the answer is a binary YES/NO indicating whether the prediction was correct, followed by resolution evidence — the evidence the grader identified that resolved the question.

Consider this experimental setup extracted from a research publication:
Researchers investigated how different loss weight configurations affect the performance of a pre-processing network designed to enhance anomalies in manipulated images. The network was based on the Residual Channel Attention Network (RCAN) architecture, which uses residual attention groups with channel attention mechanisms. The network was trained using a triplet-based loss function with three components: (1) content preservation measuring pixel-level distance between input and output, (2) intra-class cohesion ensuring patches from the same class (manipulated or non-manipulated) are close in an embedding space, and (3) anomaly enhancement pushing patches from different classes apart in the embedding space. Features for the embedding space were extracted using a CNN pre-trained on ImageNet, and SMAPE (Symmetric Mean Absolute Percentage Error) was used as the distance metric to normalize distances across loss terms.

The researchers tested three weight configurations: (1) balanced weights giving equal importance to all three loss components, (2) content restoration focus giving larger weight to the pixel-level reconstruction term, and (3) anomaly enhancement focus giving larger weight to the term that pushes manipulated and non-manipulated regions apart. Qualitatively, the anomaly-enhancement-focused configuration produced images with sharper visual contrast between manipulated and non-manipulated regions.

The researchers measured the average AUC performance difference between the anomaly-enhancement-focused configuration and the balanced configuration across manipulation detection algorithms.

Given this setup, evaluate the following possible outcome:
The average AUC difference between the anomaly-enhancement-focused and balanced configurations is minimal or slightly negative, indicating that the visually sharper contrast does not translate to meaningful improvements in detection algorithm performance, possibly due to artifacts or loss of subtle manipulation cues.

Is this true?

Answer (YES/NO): NO